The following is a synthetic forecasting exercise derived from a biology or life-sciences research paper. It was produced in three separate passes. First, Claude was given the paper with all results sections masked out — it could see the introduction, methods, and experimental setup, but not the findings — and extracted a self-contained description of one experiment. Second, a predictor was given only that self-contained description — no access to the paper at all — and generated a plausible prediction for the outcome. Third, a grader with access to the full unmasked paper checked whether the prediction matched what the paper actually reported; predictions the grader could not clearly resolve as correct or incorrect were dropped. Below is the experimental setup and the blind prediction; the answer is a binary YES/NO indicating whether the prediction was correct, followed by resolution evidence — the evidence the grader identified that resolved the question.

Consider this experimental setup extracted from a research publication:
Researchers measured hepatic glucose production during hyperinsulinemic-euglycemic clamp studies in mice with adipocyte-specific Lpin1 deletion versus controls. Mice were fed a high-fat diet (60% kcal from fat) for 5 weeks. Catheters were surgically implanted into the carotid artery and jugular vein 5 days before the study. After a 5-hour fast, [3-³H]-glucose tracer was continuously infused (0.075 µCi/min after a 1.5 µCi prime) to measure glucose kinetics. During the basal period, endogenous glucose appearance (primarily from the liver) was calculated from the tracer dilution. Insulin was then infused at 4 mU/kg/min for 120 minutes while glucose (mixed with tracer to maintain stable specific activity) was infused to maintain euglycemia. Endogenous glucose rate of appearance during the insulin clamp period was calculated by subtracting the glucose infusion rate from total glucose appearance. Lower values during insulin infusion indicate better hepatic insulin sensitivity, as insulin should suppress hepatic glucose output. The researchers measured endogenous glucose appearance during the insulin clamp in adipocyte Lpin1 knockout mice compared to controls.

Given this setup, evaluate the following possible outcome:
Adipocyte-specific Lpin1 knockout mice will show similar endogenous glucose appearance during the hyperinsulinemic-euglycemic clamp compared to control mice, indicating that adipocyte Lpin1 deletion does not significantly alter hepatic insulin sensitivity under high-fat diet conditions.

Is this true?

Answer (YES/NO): NO